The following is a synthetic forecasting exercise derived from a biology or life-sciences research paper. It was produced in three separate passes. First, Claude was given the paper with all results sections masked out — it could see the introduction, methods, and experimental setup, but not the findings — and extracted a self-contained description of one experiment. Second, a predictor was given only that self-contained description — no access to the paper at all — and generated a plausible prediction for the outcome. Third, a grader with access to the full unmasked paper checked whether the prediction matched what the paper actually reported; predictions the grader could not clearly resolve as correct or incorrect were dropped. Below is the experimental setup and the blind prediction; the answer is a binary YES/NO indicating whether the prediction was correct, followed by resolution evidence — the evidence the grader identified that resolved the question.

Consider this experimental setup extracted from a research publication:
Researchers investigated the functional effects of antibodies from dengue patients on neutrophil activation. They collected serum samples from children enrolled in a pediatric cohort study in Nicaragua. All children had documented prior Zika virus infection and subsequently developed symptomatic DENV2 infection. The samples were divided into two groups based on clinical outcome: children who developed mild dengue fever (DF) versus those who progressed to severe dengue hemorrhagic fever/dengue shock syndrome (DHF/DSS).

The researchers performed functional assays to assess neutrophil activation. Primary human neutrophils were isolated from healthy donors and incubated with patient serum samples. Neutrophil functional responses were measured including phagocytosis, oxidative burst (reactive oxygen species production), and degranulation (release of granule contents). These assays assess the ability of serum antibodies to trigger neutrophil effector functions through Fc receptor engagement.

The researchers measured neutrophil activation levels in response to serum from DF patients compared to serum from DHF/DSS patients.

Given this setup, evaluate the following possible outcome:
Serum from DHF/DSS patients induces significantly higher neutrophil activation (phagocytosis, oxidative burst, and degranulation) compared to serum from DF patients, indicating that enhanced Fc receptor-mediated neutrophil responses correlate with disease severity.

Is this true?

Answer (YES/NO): NO